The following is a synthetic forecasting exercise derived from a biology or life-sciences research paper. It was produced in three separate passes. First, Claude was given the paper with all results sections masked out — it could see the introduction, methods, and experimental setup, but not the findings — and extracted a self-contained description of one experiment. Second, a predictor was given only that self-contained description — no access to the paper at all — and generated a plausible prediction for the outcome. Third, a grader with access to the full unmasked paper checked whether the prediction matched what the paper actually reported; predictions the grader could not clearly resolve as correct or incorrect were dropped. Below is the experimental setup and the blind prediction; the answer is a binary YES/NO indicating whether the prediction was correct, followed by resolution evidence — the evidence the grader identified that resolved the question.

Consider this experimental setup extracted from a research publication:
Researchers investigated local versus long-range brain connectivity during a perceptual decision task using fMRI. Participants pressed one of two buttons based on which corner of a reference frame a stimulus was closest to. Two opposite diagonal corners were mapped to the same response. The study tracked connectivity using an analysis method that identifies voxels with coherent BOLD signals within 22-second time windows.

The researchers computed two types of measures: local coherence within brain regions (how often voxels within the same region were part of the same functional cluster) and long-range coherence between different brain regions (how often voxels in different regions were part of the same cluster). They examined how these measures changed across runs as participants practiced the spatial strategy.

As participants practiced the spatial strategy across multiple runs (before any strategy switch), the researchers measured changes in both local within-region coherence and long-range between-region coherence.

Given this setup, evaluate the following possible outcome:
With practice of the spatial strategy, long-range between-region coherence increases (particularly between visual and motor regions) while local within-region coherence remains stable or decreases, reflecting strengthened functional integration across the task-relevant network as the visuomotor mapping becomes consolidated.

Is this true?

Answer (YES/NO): NO